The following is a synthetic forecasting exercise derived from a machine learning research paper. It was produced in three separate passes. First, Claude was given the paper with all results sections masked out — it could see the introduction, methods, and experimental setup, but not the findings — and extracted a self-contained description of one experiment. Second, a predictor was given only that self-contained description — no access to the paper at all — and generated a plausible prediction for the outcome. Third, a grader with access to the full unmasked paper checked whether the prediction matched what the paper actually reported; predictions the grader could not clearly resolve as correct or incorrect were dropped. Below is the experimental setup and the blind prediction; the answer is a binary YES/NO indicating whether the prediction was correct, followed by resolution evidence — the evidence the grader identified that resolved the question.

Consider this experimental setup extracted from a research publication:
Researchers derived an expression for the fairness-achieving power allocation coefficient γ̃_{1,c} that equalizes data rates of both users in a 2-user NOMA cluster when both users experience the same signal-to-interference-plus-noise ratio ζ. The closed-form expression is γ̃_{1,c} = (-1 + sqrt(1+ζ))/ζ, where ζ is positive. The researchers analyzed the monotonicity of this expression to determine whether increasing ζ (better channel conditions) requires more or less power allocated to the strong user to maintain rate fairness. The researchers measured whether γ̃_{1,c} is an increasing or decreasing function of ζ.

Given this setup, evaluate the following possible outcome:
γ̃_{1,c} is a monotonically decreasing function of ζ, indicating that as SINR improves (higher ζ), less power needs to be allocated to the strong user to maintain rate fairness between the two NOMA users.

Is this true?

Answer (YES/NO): YES